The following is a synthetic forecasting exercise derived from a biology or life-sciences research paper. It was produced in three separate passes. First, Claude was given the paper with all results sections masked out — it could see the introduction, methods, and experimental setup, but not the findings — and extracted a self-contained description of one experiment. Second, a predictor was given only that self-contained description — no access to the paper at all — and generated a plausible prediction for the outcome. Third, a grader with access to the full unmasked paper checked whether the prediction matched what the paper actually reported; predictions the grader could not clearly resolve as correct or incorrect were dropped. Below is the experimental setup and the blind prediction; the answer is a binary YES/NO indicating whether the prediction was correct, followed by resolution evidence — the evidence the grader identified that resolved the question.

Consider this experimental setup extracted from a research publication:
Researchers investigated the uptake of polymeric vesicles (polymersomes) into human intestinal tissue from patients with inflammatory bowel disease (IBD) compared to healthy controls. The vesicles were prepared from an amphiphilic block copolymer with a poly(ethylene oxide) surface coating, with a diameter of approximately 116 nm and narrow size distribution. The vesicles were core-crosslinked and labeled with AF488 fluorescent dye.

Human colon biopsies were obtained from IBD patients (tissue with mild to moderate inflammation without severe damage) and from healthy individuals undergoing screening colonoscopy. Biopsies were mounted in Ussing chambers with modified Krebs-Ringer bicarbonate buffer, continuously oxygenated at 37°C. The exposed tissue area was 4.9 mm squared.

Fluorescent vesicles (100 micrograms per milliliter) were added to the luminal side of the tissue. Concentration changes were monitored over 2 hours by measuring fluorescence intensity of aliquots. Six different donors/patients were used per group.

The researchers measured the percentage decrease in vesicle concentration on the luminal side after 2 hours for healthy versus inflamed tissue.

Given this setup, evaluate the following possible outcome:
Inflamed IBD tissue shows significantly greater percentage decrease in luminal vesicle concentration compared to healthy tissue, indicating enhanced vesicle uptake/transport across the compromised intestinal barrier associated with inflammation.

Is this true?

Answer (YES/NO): NO